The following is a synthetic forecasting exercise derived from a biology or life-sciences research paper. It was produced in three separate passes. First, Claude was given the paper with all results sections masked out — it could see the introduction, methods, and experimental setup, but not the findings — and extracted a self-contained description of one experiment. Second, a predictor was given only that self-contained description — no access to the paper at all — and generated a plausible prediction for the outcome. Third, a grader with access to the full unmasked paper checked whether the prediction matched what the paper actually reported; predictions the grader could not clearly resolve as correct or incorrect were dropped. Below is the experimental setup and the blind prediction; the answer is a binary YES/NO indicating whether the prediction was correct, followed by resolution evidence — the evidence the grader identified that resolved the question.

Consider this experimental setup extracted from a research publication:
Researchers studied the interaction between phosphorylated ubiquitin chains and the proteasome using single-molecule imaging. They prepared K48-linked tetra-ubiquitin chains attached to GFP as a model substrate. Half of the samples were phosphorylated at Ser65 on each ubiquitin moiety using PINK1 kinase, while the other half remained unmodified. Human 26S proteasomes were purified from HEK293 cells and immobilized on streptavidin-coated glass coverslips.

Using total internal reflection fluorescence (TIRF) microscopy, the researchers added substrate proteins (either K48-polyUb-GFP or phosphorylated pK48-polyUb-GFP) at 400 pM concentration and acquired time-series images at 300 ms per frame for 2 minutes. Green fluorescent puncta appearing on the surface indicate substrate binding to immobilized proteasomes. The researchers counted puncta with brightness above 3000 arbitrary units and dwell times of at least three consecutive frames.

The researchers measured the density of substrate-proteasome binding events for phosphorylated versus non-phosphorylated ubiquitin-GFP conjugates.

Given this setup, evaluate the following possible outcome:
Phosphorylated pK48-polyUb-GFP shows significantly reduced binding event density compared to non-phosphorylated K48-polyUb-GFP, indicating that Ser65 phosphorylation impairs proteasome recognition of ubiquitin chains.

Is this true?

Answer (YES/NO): YES